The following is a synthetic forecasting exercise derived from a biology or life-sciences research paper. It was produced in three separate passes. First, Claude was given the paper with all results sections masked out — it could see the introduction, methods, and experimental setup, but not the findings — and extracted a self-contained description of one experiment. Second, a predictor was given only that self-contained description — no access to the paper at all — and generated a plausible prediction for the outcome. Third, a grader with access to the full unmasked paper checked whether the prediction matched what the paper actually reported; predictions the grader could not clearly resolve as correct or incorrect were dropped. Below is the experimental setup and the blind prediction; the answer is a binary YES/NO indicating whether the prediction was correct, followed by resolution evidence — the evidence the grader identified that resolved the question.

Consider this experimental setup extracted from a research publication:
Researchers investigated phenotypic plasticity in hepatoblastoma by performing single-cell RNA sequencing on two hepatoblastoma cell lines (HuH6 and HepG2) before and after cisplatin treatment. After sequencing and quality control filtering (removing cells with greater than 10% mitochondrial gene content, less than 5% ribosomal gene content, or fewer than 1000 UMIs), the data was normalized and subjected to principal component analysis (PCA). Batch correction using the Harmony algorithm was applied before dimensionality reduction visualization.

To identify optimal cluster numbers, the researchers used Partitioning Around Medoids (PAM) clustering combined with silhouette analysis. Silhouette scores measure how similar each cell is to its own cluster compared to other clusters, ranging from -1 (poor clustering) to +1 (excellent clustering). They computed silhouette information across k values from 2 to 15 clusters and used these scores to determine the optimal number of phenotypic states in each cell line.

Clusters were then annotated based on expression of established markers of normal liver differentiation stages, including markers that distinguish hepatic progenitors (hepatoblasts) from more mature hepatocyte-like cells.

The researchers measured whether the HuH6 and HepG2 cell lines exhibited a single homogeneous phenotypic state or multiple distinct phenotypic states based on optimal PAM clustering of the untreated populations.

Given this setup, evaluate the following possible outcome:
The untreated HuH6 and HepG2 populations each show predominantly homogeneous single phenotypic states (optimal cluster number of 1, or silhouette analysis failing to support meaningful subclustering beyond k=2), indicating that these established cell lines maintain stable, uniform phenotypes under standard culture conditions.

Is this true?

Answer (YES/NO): NO